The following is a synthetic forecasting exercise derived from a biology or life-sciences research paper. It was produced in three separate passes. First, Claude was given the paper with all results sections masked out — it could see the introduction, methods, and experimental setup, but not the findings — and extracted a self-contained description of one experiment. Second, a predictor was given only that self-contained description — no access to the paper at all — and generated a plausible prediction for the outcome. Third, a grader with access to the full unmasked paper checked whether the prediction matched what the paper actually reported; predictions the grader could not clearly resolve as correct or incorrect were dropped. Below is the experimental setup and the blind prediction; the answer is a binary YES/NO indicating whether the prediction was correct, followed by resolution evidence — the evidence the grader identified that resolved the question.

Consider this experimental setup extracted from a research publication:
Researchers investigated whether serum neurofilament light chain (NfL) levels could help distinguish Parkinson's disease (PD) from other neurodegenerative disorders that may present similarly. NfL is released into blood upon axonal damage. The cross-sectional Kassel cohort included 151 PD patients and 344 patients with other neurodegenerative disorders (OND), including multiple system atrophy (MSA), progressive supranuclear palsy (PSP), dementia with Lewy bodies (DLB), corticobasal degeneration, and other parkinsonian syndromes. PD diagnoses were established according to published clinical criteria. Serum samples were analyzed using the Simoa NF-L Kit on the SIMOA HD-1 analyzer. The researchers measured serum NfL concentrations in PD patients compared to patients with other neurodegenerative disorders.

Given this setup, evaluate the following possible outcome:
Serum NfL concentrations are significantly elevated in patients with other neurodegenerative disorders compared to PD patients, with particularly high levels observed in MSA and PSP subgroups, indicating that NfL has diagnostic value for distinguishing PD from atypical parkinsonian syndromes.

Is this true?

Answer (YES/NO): NO